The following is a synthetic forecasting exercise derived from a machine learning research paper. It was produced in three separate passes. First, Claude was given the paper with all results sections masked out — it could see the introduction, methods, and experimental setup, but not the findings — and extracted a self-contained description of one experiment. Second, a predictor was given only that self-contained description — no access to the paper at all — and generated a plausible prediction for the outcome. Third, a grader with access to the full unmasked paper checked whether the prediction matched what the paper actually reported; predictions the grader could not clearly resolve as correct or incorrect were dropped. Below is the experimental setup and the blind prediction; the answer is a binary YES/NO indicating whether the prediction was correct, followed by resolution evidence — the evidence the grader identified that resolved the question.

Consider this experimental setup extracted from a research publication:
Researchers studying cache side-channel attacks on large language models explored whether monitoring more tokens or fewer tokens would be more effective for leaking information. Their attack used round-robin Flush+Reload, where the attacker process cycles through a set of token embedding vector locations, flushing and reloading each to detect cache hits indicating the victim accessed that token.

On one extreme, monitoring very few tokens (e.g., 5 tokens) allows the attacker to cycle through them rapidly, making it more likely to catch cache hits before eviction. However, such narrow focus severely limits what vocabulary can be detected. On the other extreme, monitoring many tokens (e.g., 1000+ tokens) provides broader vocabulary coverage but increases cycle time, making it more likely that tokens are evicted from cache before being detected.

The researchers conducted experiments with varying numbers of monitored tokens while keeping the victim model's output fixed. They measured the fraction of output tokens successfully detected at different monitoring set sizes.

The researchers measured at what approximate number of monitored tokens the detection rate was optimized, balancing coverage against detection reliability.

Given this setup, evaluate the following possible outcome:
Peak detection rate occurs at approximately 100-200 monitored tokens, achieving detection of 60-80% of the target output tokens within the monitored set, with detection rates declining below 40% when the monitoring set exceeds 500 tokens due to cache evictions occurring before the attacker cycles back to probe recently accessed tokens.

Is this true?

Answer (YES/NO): NO